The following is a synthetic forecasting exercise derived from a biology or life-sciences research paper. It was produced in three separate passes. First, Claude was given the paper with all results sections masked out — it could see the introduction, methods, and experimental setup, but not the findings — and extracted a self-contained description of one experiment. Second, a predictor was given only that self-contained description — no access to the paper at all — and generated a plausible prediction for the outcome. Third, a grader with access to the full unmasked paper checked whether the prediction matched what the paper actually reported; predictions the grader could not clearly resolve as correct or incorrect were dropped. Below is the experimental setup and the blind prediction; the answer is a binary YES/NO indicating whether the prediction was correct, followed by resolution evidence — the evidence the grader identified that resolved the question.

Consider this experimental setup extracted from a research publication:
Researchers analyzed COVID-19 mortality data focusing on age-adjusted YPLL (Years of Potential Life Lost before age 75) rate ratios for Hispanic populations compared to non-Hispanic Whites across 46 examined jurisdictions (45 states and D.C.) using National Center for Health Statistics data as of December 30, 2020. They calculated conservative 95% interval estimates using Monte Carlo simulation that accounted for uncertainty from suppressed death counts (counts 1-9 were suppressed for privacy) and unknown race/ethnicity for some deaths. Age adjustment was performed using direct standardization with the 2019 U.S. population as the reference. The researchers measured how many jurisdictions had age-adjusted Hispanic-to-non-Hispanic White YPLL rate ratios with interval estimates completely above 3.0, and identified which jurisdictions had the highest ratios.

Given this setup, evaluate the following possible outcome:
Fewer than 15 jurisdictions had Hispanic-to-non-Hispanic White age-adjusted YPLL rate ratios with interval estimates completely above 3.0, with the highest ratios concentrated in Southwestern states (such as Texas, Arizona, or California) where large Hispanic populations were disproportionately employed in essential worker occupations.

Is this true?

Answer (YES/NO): NO